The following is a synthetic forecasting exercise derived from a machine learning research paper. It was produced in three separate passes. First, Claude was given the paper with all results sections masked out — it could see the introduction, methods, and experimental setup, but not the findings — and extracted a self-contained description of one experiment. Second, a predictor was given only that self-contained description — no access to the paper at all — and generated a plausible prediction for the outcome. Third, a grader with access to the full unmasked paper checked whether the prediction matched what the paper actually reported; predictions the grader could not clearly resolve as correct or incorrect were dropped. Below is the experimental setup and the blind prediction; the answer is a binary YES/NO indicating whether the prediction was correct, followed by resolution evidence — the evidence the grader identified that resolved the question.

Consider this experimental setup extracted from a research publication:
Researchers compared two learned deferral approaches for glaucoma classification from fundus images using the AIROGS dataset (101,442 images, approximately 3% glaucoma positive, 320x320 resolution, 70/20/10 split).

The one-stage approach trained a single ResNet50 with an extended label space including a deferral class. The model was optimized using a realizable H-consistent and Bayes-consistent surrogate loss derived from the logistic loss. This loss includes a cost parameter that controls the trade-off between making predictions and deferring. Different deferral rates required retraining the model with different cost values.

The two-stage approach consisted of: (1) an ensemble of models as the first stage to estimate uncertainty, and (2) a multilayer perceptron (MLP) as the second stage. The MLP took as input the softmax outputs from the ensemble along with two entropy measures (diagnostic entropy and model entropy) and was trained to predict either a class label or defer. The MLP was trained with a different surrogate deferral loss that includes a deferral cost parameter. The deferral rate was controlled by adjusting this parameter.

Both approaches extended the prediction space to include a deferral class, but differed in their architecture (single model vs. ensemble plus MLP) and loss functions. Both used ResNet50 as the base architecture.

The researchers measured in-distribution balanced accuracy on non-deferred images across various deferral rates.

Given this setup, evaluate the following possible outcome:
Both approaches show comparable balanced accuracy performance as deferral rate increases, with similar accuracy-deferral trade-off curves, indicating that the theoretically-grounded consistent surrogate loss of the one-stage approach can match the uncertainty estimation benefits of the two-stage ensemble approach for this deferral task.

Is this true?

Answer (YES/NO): NO